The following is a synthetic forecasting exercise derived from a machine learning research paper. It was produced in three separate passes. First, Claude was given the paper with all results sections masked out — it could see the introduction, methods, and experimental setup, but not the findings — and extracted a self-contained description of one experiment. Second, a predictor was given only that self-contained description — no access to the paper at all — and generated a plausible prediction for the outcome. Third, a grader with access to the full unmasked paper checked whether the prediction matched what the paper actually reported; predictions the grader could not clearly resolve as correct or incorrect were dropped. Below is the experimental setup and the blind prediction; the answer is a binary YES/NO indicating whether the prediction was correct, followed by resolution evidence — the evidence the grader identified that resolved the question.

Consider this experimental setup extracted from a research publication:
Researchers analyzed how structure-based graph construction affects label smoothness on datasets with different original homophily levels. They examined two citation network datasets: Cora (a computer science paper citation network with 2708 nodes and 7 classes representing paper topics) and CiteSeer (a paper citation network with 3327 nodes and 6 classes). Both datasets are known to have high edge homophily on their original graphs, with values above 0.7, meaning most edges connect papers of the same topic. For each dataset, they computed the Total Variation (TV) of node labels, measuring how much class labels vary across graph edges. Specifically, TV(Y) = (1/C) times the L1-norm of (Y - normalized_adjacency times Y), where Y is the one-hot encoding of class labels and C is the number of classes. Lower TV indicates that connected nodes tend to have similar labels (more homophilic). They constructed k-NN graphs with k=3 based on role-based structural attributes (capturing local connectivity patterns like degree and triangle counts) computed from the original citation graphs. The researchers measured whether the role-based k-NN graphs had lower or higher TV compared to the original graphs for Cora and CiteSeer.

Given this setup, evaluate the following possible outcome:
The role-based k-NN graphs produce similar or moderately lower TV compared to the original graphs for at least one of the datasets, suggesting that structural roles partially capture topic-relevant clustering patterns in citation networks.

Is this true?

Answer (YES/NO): NO